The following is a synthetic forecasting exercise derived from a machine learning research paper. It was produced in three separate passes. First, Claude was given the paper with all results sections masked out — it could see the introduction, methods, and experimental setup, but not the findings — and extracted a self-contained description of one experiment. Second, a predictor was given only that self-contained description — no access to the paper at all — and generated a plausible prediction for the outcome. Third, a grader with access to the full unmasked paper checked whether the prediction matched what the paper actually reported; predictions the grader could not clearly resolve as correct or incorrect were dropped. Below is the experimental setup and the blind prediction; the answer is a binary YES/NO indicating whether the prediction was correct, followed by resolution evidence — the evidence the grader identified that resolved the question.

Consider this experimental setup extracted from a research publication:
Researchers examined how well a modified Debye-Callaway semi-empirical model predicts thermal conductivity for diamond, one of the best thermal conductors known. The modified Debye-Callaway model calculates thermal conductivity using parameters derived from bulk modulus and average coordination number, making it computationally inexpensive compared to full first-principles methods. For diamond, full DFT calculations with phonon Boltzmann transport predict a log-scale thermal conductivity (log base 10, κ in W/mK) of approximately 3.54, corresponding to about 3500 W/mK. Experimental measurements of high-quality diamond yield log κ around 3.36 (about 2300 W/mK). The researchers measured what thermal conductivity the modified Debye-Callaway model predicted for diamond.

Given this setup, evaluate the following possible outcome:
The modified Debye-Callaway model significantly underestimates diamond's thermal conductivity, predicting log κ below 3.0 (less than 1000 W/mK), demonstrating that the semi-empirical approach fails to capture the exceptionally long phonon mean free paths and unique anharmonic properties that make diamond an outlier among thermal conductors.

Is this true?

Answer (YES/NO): NO